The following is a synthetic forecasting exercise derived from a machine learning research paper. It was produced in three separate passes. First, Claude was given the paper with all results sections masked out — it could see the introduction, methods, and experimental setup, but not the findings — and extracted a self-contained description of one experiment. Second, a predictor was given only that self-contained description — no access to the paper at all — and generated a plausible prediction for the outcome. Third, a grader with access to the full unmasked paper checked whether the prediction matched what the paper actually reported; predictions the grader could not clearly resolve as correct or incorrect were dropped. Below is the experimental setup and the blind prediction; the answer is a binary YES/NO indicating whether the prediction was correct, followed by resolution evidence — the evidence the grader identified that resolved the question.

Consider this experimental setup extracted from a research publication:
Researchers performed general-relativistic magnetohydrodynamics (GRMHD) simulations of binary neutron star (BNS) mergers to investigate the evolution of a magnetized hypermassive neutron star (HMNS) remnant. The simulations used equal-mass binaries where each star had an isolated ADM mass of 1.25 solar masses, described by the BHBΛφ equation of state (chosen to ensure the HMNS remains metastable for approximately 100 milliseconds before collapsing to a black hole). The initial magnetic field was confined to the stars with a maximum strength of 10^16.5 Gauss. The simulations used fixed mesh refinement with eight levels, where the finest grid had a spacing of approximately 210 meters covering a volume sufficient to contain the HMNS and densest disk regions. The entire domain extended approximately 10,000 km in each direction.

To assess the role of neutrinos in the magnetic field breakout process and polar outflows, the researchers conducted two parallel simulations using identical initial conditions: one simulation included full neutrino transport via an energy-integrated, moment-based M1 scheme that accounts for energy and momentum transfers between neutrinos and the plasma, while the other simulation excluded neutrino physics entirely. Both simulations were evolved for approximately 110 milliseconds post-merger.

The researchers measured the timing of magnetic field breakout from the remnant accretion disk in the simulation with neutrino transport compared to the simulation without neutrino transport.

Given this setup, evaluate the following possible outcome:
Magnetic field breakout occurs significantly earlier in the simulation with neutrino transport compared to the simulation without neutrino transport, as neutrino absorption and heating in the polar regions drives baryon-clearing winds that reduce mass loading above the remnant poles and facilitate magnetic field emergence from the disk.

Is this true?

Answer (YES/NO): YES